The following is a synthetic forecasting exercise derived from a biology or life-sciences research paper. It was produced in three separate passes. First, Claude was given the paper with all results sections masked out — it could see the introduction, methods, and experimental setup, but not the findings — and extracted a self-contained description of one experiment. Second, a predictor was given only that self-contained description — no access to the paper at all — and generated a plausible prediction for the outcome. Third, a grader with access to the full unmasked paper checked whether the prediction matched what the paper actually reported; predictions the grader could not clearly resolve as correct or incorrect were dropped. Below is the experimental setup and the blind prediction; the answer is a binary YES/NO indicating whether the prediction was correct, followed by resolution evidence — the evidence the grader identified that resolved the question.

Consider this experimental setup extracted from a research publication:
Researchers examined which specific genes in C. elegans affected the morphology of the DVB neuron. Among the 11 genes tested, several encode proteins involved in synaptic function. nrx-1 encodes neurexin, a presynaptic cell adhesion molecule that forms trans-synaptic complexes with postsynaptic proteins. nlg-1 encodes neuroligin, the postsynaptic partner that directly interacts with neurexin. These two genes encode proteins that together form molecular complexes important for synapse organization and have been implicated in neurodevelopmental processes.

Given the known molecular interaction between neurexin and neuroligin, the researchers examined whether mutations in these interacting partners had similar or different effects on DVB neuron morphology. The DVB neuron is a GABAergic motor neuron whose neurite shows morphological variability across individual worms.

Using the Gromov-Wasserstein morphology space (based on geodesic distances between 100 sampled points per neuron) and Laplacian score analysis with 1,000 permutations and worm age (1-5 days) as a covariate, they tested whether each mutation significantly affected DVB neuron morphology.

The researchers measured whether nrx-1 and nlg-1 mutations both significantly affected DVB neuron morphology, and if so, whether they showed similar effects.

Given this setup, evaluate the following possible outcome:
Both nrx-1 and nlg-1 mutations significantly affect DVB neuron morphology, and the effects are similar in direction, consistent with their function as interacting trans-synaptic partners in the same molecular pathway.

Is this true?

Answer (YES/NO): NO